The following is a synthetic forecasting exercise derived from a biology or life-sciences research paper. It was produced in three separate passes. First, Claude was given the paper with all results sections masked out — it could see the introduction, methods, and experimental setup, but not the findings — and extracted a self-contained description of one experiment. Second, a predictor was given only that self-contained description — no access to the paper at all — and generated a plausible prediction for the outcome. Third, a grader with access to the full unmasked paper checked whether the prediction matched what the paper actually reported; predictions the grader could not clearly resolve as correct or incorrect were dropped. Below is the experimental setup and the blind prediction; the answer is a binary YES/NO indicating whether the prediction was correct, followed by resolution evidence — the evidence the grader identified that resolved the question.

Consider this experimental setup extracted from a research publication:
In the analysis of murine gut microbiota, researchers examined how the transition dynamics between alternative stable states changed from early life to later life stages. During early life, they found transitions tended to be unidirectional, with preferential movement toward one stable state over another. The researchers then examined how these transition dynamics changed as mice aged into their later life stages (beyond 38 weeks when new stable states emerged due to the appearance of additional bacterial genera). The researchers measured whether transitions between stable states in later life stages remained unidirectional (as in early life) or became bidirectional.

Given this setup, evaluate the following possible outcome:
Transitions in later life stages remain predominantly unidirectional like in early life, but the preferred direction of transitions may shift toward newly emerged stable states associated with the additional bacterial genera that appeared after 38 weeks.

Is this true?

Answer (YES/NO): NO